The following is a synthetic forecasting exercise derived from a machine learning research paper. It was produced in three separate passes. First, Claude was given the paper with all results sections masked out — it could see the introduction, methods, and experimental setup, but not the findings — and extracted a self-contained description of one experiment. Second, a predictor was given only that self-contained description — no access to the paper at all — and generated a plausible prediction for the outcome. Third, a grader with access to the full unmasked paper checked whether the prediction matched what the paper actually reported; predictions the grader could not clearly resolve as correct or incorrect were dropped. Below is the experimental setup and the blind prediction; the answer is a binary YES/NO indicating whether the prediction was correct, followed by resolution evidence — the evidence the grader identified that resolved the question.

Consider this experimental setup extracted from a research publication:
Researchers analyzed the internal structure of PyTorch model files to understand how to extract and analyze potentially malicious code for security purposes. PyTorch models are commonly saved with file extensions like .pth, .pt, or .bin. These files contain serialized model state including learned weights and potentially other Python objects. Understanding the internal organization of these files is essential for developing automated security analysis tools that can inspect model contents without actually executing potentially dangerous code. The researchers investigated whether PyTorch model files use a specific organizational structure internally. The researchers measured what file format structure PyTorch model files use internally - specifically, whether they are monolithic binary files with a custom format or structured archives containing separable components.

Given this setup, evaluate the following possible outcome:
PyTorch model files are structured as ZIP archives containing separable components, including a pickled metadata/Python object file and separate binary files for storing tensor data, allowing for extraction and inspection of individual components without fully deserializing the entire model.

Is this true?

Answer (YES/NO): NO